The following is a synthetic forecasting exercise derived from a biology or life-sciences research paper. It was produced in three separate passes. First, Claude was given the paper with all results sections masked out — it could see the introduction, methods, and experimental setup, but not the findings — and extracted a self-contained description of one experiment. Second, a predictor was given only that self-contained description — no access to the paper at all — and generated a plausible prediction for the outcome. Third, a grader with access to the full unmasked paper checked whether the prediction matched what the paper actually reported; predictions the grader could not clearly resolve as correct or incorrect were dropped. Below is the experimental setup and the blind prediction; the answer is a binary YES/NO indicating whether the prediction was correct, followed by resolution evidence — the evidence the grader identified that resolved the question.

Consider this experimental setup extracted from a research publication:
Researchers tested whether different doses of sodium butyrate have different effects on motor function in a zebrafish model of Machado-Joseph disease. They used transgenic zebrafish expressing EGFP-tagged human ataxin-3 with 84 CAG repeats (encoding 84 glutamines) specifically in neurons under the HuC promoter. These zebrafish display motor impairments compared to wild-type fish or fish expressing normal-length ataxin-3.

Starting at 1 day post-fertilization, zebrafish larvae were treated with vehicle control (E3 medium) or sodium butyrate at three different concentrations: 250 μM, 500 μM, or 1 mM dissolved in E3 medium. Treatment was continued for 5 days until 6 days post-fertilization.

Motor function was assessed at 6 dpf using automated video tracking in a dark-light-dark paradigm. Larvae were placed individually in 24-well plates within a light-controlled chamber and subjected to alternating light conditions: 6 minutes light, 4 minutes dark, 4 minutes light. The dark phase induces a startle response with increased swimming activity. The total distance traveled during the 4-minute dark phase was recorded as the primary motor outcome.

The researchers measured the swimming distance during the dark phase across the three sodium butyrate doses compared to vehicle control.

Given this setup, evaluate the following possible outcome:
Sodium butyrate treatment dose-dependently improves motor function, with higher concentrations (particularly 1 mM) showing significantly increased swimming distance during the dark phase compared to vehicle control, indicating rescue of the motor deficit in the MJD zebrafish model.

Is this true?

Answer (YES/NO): YES